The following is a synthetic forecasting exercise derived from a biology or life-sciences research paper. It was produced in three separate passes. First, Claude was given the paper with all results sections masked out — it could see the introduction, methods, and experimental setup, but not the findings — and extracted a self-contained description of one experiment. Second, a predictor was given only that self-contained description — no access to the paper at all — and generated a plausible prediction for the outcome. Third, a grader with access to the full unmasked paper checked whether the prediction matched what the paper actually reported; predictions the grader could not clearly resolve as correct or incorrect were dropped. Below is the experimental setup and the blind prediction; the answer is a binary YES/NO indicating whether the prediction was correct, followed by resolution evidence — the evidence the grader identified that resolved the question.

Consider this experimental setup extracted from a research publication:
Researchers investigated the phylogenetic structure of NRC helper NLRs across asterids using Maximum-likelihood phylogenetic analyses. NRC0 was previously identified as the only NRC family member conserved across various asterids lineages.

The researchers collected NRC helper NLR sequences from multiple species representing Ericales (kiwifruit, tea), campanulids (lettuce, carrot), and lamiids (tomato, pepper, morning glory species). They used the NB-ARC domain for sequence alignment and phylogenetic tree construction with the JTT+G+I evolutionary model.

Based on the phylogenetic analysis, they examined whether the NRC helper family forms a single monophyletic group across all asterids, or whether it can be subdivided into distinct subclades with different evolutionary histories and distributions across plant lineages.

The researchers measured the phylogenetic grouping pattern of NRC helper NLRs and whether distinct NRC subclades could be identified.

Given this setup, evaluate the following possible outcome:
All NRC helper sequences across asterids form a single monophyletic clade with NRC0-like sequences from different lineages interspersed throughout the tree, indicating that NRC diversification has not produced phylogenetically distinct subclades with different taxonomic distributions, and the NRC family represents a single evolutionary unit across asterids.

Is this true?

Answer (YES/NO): NO